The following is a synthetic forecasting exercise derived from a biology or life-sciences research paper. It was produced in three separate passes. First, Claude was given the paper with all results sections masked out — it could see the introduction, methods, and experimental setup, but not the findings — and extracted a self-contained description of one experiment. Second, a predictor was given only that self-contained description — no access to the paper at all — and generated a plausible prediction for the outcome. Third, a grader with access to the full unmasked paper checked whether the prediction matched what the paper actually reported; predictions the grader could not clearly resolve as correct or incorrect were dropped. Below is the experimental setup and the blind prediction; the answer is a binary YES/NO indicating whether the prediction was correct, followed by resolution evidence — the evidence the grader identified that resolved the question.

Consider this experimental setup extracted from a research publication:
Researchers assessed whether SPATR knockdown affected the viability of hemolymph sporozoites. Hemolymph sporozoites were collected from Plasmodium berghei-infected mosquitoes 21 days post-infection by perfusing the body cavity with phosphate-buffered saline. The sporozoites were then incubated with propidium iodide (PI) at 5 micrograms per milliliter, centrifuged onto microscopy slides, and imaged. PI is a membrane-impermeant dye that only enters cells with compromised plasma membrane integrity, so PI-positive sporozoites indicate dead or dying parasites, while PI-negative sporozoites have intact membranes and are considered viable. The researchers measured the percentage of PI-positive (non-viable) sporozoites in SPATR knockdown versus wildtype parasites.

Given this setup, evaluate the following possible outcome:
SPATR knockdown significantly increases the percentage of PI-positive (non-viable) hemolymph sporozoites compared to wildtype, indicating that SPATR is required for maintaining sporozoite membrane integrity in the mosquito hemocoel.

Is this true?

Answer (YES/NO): NO